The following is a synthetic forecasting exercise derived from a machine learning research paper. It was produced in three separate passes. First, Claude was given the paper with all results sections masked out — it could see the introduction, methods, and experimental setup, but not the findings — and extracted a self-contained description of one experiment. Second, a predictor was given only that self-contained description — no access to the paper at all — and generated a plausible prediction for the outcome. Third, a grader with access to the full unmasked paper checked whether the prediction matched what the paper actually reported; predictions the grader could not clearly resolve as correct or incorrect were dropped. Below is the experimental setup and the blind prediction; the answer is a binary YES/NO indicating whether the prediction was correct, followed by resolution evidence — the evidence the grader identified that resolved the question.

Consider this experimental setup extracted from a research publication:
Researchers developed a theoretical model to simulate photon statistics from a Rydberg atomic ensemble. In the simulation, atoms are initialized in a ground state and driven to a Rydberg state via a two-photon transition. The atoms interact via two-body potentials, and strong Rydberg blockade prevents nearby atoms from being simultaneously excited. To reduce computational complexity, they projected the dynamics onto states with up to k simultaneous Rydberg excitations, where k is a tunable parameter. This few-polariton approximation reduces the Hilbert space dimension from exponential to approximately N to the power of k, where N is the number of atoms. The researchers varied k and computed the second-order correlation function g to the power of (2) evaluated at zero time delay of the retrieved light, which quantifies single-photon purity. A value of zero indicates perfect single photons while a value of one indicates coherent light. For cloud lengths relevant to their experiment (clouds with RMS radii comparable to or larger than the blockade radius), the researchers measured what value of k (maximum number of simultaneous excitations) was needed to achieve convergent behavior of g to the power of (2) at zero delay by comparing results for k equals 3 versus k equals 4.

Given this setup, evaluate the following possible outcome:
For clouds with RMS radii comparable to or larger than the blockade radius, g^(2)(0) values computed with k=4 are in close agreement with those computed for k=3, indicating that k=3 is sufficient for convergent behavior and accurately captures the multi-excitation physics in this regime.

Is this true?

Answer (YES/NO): YES